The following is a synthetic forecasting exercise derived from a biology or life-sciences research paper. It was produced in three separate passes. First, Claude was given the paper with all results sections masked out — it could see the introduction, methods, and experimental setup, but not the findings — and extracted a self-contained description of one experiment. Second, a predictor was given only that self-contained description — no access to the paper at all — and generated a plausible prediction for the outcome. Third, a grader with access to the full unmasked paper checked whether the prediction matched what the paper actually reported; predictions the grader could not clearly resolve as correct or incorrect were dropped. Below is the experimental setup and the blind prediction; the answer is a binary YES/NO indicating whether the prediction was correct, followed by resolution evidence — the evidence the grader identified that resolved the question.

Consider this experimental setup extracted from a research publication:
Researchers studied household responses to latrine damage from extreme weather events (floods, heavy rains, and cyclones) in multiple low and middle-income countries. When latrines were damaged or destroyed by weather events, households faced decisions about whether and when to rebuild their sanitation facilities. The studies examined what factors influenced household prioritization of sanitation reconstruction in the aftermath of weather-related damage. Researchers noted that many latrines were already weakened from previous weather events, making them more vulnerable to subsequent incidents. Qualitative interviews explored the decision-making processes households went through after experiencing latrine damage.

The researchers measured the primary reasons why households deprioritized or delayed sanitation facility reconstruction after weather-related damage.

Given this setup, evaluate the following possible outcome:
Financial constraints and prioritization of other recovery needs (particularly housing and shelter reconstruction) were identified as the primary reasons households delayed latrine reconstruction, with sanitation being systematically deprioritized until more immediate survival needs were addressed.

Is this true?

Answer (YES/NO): NO